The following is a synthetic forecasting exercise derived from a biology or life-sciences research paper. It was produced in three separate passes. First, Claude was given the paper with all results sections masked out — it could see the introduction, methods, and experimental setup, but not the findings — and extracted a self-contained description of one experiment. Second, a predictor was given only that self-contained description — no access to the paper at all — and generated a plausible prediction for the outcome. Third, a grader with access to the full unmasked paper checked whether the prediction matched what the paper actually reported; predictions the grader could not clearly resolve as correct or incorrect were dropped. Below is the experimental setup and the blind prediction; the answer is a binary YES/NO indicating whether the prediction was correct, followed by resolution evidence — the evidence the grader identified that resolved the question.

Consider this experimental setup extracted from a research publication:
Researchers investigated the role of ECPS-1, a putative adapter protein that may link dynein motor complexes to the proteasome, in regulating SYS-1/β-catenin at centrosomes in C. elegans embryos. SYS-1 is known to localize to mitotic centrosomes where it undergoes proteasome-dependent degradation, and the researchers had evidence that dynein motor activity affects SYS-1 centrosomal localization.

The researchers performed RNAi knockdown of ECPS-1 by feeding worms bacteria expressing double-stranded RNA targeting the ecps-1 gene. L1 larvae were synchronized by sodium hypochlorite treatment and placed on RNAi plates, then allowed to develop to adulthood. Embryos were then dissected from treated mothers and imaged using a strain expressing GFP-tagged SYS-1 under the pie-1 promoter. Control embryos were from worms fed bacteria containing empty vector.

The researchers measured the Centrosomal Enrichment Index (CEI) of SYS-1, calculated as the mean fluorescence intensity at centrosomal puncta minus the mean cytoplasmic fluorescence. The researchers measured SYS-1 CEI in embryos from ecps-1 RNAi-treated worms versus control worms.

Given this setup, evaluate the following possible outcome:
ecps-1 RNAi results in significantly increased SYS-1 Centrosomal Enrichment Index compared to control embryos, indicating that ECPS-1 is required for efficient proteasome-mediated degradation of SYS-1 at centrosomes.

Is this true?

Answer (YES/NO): YES